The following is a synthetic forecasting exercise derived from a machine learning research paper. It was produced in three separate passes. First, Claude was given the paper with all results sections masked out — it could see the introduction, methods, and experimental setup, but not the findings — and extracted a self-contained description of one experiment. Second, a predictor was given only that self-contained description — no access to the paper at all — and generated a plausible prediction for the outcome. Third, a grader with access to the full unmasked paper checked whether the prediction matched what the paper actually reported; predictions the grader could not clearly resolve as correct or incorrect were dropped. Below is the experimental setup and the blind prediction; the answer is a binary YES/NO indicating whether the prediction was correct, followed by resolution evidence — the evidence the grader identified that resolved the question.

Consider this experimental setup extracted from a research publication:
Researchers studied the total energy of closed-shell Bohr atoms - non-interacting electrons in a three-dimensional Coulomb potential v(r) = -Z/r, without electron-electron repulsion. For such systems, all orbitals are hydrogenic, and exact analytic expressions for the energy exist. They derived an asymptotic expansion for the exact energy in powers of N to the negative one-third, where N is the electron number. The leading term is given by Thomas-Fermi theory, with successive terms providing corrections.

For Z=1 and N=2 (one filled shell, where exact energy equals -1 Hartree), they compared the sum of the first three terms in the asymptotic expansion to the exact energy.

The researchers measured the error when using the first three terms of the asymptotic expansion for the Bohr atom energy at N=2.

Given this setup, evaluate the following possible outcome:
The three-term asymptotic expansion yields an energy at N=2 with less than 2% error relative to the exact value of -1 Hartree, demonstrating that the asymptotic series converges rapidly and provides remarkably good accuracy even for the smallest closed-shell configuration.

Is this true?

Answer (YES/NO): YES